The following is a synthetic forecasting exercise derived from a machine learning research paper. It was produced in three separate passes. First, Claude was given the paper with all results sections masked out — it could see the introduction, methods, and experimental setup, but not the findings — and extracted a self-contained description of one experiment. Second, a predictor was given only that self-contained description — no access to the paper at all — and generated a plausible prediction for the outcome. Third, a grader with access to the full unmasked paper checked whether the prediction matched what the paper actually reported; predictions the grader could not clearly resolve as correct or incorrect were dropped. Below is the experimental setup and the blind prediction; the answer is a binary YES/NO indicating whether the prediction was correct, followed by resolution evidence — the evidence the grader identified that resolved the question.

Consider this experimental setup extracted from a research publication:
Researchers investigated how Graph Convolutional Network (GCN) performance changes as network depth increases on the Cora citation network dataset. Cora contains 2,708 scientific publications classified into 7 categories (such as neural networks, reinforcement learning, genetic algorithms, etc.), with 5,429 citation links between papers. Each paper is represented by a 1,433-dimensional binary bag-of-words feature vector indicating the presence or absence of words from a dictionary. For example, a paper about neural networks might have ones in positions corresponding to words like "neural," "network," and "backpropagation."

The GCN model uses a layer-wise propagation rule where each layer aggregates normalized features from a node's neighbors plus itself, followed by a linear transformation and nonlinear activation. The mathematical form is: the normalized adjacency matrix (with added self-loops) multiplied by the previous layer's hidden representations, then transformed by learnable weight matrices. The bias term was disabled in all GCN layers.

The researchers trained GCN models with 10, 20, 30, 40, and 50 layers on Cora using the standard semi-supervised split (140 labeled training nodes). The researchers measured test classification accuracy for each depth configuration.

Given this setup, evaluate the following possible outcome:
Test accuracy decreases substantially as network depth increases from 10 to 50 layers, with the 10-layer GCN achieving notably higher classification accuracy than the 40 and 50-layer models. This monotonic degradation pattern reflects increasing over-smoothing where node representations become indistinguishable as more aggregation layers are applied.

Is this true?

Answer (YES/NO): NO